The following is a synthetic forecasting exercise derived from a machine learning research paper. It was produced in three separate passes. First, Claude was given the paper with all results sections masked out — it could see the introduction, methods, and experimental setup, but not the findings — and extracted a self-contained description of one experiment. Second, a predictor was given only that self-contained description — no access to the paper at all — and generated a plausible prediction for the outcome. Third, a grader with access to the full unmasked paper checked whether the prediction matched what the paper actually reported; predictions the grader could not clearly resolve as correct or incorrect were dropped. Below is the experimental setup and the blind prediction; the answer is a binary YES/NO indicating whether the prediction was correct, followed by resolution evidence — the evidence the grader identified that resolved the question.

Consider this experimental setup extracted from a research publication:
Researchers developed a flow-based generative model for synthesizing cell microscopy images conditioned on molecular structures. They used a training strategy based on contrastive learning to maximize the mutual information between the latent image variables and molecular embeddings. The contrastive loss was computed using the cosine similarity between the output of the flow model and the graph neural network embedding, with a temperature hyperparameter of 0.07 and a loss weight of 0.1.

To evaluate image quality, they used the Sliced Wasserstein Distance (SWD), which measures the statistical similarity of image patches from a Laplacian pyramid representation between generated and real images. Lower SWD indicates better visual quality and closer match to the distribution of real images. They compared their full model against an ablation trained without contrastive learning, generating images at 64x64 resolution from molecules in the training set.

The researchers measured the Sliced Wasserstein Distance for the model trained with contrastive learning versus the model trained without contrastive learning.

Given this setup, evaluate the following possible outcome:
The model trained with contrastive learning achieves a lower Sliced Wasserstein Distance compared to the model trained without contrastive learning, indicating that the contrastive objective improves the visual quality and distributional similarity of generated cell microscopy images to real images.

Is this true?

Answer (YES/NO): NO